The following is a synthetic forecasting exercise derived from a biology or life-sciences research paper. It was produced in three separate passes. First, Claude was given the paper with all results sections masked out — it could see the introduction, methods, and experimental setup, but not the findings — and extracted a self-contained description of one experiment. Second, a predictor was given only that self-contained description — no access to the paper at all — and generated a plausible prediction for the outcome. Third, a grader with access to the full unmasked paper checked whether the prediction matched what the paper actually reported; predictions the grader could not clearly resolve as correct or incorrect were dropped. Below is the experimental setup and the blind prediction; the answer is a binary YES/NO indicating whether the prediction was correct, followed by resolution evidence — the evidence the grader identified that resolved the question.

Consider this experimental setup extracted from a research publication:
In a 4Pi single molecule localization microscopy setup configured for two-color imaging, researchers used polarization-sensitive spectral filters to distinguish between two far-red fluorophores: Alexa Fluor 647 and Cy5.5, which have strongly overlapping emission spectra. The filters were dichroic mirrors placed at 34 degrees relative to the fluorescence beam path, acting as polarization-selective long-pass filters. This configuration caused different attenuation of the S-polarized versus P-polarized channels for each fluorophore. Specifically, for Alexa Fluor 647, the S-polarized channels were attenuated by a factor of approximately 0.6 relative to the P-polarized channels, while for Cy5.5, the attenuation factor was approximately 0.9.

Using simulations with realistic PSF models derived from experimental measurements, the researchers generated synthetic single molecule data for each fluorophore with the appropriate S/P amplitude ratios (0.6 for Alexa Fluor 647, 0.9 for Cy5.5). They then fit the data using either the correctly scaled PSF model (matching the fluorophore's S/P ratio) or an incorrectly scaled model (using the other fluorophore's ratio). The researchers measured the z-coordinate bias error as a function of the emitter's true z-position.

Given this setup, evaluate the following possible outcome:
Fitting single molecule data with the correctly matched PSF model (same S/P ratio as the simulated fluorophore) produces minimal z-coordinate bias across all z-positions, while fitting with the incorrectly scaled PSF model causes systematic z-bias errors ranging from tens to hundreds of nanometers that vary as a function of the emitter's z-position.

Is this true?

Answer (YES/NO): NO